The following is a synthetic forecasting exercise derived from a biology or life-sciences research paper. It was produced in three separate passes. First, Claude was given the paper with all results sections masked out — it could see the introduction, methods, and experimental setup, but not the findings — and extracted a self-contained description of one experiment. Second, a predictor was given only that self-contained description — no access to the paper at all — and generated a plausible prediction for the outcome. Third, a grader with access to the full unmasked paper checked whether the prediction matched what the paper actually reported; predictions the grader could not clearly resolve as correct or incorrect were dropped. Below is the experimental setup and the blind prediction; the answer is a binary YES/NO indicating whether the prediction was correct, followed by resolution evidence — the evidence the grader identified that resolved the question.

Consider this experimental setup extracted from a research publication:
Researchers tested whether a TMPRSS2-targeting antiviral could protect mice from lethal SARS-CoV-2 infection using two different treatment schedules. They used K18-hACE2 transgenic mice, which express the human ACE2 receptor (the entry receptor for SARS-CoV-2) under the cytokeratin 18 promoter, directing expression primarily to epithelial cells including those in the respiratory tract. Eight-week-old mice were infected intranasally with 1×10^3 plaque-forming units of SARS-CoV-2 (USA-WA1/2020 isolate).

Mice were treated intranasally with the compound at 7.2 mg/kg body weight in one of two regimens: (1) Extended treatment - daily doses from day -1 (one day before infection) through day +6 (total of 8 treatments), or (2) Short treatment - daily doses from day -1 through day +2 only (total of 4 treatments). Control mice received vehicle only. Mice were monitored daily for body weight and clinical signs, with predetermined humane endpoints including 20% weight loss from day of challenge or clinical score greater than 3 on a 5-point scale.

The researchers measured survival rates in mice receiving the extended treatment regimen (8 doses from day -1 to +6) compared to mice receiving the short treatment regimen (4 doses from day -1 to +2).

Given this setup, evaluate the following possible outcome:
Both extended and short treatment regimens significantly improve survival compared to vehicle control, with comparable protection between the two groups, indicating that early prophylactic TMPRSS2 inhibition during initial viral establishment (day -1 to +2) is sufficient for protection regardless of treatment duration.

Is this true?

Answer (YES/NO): NO